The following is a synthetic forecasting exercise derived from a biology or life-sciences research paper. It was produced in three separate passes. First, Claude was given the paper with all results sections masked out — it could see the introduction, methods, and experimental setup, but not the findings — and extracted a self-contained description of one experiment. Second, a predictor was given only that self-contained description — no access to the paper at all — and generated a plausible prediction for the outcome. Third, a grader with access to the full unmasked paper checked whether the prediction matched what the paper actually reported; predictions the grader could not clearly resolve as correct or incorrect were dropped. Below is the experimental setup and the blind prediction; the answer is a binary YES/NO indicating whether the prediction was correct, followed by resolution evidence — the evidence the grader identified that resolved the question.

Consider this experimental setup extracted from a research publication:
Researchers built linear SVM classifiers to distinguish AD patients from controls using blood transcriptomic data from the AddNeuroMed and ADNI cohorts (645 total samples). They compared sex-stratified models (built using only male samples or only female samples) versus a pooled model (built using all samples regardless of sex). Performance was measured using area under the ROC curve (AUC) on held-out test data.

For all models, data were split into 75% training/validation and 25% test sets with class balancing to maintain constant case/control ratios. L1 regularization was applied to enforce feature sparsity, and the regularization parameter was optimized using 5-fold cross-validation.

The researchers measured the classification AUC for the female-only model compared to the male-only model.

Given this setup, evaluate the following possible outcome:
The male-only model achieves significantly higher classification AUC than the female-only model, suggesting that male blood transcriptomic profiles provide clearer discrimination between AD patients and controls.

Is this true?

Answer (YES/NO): NO